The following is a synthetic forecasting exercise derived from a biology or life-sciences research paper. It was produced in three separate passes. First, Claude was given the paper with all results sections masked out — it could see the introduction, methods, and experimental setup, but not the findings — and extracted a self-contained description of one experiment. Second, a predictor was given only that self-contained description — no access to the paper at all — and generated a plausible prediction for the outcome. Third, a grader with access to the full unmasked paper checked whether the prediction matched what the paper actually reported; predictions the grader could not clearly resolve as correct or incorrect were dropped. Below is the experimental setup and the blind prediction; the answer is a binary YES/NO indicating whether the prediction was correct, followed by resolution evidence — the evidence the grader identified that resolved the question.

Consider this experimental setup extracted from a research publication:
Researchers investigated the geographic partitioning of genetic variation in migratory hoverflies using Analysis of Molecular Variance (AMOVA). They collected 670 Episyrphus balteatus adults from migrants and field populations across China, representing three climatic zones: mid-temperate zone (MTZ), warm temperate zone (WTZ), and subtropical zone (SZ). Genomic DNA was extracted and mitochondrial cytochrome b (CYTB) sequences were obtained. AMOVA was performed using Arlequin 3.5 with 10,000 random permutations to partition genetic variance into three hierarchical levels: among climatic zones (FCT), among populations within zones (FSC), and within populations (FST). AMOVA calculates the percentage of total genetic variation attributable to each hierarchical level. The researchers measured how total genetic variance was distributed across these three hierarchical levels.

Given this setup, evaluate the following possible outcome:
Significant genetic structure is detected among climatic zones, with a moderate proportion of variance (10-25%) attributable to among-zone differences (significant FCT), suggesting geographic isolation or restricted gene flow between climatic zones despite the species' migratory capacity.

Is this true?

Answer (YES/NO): NO